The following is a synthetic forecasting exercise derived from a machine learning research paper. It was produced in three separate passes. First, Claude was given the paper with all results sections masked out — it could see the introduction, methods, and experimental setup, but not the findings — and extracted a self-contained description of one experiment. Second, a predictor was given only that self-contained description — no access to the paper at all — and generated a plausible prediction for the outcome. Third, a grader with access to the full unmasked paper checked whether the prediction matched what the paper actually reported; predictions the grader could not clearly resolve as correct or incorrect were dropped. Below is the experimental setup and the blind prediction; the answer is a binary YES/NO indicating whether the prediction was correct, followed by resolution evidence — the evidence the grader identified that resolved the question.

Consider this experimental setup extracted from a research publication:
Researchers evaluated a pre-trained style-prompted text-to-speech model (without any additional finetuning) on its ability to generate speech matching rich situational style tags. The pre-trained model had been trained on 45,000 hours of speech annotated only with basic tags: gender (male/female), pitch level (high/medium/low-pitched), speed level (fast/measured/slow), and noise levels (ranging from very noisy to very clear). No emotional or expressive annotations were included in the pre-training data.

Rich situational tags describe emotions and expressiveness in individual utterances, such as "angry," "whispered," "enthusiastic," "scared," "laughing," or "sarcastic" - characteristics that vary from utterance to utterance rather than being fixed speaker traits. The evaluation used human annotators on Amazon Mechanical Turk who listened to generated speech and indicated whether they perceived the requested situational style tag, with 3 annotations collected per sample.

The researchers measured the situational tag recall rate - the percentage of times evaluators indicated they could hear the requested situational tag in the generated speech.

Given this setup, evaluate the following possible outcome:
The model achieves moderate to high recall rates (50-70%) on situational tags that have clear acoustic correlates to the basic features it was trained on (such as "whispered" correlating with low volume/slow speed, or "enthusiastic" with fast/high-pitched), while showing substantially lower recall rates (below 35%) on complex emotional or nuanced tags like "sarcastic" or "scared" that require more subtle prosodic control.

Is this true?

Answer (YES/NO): NO